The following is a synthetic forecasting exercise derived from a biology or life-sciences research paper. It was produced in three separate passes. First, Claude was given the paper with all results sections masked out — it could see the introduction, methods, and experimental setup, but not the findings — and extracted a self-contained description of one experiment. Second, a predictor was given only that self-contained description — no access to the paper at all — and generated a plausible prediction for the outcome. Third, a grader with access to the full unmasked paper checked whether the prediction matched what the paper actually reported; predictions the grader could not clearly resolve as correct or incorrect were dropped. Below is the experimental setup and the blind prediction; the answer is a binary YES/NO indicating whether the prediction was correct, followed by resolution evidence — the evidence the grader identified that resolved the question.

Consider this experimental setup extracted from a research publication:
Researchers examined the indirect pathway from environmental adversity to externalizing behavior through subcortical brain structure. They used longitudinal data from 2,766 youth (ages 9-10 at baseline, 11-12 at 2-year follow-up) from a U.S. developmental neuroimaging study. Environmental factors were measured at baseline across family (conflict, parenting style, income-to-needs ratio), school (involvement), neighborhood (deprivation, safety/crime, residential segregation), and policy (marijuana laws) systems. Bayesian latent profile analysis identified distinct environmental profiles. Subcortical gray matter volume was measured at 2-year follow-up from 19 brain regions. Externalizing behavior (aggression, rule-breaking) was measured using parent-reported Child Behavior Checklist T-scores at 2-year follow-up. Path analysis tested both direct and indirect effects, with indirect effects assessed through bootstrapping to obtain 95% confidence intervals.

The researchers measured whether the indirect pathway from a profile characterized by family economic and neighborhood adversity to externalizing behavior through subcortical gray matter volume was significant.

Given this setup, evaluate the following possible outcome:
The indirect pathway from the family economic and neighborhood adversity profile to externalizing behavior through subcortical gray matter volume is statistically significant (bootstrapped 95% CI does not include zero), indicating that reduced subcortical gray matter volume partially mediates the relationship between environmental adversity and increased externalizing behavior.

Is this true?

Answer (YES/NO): YES